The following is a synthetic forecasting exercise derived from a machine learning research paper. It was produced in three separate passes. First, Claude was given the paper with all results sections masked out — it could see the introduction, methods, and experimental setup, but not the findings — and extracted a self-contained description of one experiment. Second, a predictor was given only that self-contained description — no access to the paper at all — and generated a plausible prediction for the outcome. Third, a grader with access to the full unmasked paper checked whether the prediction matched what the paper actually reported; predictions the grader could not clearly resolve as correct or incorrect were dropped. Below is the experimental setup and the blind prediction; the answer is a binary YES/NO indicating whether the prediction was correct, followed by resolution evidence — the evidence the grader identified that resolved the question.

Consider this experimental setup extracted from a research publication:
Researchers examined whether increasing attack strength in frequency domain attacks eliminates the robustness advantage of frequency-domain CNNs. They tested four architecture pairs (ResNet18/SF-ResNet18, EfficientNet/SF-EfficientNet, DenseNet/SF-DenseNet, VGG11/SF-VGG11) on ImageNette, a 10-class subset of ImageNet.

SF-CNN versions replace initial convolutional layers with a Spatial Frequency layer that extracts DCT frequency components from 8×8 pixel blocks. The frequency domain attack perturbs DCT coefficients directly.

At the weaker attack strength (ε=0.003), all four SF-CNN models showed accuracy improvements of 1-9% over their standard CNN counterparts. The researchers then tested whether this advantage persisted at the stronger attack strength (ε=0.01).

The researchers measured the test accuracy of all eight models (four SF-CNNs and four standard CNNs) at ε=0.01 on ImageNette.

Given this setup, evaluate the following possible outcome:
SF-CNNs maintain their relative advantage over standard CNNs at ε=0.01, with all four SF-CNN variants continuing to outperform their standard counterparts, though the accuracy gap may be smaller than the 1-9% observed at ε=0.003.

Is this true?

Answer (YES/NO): NO